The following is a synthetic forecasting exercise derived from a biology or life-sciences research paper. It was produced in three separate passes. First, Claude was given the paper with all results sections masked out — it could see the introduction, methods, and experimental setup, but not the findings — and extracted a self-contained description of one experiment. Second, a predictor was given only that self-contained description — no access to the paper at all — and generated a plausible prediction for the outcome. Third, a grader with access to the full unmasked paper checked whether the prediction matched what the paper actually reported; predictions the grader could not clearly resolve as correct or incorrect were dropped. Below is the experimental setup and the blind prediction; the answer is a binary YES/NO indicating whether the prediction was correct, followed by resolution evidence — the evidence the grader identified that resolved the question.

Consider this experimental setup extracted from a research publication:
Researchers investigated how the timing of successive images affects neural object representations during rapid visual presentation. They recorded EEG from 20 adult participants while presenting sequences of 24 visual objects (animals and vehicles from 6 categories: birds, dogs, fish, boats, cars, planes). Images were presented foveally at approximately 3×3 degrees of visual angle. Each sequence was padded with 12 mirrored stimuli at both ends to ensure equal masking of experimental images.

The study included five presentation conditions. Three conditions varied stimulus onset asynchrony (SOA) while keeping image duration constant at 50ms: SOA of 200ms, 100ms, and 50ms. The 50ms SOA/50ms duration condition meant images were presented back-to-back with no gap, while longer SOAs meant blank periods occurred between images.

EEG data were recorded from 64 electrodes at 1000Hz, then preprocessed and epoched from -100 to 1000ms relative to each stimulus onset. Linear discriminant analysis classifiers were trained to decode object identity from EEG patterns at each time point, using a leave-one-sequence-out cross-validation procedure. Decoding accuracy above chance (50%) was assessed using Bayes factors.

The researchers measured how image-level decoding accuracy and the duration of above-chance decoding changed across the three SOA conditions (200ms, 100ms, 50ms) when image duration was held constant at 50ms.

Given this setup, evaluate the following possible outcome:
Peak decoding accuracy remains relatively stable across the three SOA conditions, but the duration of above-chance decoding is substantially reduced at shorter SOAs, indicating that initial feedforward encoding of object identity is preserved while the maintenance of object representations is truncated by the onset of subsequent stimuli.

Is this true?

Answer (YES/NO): NO